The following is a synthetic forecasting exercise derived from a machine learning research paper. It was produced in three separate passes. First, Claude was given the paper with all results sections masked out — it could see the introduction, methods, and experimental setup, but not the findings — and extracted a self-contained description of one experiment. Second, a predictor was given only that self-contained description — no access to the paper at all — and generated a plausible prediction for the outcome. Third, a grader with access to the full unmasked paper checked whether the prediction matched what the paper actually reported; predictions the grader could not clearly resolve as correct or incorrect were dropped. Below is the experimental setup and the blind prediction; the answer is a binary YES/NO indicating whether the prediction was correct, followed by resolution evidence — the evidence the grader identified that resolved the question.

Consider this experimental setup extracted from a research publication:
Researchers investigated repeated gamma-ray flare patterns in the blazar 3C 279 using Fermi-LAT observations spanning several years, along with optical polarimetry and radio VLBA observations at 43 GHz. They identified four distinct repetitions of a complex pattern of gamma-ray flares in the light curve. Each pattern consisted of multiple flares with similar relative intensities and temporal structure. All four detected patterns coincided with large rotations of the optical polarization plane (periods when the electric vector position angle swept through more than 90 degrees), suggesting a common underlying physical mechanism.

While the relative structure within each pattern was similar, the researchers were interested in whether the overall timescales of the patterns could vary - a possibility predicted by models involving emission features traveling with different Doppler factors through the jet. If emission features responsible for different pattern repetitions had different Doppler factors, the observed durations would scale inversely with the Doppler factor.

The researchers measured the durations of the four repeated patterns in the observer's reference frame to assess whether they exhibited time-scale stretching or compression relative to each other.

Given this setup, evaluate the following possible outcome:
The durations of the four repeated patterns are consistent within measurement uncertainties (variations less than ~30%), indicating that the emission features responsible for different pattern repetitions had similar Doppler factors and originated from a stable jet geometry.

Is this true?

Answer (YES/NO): NO